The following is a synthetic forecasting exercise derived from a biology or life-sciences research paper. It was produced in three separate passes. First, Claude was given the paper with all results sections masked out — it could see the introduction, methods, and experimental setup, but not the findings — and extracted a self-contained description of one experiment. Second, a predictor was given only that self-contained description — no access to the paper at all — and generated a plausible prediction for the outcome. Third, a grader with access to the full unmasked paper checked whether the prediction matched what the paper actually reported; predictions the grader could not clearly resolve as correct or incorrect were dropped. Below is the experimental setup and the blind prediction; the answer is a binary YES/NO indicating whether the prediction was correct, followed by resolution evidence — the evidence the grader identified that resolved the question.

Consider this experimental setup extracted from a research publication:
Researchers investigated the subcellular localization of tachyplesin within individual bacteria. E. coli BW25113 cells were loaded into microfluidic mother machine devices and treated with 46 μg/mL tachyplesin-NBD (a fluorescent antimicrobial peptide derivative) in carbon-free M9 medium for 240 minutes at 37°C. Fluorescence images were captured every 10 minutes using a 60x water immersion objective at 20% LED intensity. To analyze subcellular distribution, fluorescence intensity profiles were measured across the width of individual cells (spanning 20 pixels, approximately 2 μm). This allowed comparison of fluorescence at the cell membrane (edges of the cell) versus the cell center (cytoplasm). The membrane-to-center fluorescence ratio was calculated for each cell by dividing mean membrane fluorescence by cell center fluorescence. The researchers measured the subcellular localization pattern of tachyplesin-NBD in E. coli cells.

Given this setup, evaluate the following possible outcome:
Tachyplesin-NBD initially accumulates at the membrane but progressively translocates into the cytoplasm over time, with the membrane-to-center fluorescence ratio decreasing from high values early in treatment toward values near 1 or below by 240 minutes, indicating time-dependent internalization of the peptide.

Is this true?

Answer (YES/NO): NO